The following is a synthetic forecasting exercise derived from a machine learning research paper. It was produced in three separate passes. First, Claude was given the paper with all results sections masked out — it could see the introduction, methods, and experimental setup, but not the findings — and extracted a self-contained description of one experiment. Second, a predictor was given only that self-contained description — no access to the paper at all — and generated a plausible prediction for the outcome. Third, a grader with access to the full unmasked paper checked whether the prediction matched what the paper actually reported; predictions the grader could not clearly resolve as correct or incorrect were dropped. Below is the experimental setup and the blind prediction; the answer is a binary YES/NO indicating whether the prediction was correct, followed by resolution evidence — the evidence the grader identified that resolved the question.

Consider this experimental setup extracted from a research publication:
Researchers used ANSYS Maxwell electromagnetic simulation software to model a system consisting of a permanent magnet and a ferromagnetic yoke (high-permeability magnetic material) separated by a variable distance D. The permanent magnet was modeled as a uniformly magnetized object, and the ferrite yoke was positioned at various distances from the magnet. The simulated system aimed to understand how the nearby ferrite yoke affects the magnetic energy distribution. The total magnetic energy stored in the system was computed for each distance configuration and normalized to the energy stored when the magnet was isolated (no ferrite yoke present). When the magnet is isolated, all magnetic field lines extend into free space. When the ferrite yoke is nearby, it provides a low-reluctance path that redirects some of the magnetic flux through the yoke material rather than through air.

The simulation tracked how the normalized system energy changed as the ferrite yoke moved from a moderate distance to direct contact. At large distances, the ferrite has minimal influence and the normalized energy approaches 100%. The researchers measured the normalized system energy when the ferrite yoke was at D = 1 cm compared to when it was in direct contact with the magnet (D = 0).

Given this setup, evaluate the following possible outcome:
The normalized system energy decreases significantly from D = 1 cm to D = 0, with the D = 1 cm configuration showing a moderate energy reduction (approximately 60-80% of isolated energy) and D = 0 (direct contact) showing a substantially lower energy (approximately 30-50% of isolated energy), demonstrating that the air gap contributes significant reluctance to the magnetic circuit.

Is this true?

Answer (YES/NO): NO